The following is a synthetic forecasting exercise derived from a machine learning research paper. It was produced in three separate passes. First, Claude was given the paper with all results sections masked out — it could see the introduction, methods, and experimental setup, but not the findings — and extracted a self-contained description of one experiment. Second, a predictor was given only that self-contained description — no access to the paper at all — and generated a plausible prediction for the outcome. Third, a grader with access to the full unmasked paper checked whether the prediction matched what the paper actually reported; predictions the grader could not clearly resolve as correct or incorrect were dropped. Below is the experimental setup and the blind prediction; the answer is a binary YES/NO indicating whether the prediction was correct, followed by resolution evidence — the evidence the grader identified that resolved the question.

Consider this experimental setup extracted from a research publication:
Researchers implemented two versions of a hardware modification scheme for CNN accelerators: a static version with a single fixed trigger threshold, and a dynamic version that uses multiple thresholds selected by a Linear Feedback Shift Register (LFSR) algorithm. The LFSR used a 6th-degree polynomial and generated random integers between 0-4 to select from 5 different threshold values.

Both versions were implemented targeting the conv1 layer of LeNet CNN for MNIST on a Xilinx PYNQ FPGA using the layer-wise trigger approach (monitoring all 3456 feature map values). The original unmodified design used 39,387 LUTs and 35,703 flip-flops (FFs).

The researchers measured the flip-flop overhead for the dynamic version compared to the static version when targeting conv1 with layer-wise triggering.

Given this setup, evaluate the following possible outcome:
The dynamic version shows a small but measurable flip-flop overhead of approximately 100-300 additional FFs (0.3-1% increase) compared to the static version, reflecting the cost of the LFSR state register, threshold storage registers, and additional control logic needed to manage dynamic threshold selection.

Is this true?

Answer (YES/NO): NO